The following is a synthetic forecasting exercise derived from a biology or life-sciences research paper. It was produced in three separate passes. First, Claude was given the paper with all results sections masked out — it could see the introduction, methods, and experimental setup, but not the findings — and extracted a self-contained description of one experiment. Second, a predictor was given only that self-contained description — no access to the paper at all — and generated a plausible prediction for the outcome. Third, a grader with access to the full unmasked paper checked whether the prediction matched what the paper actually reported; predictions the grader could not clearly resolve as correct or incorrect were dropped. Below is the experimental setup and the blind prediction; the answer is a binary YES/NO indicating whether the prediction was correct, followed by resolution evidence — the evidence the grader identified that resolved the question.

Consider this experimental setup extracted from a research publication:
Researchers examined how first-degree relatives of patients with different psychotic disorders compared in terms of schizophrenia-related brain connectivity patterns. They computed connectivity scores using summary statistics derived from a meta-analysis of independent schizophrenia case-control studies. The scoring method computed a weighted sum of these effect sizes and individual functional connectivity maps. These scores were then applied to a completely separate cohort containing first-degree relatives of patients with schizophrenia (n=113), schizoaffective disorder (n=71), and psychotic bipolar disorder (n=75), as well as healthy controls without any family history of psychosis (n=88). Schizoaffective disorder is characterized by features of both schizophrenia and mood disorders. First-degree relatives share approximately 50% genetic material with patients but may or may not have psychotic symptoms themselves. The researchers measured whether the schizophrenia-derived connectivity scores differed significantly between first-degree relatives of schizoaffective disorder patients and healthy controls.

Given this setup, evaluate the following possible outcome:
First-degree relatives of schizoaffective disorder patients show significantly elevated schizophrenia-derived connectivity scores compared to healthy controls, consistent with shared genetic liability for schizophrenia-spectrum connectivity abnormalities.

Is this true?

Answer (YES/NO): NO